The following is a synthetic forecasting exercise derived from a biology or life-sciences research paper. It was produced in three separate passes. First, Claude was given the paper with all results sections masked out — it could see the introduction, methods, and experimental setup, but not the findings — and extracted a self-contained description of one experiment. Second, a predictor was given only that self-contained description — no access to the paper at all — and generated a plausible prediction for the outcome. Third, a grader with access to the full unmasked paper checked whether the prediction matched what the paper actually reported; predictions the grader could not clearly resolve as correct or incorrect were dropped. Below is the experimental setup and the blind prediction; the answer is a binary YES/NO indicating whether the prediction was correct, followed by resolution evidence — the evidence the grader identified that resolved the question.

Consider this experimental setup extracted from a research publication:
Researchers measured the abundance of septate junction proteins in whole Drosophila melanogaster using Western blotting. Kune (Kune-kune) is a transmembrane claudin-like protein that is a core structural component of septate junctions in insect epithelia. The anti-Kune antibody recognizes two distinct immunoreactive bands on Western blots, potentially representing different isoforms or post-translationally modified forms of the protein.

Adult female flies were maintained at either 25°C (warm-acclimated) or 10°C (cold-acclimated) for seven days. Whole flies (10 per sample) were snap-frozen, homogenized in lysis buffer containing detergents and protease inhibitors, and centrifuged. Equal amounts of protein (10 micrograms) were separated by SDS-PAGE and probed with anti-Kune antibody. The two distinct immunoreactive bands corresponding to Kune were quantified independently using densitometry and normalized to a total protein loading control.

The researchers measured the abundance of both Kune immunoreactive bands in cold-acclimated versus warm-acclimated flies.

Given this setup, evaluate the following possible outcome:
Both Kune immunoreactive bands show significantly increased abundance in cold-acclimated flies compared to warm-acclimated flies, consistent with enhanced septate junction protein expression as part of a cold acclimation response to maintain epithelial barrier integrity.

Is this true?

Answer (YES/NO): NO